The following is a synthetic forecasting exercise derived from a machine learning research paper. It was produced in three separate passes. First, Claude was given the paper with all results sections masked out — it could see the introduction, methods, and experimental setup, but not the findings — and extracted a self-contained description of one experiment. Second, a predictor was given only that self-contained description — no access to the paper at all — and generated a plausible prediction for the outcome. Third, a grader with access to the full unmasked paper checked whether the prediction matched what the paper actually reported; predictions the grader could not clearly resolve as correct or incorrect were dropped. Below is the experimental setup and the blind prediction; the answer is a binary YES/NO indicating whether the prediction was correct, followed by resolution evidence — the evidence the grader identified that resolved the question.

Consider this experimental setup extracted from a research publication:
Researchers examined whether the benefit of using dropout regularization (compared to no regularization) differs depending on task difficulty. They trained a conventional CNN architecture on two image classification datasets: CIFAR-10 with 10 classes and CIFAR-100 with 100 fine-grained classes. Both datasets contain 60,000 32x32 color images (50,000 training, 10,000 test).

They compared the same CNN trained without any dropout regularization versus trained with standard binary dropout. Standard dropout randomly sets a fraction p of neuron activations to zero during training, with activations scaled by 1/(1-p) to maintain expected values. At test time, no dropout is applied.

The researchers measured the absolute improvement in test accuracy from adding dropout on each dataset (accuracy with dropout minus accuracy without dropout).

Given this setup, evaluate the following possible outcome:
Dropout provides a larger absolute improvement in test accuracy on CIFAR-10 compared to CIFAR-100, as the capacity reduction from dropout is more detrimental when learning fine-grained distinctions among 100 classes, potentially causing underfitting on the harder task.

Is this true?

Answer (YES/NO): NO